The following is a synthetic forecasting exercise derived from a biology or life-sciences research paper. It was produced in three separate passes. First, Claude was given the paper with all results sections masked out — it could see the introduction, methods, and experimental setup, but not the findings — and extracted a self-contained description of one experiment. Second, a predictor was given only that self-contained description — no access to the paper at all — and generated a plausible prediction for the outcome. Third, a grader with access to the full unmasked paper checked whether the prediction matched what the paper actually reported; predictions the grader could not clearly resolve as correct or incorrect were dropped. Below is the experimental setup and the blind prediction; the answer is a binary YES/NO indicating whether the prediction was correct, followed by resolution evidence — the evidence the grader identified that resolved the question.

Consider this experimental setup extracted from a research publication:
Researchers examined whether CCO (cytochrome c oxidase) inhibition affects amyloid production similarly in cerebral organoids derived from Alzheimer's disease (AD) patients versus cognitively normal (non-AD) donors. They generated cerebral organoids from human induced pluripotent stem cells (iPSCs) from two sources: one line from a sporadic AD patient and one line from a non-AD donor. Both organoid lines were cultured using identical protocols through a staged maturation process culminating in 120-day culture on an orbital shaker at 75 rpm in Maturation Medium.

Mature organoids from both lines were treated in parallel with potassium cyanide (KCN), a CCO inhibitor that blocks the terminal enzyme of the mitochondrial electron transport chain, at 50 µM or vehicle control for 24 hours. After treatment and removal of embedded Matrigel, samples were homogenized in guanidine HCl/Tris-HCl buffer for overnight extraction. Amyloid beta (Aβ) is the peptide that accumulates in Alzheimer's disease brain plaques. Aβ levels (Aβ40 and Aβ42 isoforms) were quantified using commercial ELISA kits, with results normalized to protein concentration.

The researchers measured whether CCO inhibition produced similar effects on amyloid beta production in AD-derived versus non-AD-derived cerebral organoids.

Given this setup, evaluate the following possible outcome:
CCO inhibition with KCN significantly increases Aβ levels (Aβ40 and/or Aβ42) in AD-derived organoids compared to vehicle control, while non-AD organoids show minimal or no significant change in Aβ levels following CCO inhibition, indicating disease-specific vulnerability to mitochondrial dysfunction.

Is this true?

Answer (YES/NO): NO